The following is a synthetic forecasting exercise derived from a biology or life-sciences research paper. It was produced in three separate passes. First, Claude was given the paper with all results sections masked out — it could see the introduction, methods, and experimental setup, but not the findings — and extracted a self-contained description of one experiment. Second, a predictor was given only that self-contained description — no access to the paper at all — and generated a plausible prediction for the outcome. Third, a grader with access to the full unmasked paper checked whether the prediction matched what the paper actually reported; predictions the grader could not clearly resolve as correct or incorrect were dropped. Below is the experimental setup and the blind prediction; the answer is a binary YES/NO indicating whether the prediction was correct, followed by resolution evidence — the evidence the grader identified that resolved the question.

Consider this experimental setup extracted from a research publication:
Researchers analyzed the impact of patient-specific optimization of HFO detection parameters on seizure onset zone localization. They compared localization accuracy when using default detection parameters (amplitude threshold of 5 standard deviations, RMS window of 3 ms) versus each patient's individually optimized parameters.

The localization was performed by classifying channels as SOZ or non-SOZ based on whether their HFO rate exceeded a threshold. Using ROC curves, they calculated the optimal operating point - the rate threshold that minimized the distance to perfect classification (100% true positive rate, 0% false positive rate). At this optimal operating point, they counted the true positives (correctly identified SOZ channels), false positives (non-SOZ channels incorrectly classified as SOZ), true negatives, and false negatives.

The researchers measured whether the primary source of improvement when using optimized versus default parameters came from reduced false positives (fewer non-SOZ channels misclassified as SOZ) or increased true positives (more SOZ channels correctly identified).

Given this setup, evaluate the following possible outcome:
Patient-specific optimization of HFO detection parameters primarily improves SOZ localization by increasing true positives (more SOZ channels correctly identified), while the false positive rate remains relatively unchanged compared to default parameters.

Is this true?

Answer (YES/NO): NO